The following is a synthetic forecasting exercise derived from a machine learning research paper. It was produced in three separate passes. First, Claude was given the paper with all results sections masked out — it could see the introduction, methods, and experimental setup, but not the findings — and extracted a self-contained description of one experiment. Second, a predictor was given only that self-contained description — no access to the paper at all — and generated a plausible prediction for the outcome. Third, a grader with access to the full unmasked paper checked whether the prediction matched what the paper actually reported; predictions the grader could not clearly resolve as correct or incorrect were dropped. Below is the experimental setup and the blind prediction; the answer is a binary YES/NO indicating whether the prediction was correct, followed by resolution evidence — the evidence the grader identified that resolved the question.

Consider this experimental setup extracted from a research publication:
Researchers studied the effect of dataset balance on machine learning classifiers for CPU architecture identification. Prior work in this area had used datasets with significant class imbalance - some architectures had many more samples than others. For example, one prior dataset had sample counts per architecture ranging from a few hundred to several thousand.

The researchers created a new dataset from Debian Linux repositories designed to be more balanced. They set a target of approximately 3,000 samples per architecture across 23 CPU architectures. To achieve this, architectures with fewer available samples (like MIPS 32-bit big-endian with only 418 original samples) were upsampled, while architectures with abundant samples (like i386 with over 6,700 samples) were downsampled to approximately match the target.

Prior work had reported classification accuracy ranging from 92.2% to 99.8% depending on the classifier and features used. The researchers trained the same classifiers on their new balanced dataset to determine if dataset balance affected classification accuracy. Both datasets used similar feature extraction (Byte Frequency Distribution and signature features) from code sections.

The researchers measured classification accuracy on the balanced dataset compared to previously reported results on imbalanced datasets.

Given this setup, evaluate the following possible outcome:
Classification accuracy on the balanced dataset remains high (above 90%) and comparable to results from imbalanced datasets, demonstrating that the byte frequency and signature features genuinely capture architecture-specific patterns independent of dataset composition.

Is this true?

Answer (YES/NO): YES